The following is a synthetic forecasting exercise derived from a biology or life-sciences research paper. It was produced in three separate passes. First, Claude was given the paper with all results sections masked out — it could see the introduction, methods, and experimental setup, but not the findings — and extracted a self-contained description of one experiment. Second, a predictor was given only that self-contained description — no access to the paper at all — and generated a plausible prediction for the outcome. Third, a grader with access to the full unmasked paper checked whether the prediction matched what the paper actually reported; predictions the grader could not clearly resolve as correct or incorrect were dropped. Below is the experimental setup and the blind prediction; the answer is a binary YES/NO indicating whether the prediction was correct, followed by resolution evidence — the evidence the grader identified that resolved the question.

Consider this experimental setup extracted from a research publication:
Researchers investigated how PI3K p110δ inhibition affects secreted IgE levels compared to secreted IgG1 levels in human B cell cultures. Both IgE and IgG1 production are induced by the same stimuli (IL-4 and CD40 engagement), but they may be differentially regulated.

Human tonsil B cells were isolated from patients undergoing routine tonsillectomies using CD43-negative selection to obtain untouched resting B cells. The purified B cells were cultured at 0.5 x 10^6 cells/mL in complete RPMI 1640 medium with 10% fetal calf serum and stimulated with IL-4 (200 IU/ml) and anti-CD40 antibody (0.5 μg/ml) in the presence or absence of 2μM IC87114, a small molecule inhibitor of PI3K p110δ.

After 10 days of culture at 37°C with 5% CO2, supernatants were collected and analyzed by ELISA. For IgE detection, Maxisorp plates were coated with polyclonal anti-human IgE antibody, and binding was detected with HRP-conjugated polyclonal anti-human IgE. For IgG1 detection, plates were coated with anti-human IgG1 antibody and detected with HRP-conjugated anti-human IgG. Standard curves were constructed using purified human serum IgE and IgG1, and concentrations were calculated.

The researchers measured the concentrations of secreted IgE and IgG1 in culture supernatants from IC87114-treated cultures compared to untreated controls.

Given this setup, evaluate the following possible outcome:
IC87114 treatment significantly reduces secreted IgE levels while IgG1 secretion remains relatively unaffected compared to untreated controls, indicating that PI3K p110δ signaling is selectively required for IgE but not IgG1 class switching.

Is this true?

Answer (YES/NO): YES